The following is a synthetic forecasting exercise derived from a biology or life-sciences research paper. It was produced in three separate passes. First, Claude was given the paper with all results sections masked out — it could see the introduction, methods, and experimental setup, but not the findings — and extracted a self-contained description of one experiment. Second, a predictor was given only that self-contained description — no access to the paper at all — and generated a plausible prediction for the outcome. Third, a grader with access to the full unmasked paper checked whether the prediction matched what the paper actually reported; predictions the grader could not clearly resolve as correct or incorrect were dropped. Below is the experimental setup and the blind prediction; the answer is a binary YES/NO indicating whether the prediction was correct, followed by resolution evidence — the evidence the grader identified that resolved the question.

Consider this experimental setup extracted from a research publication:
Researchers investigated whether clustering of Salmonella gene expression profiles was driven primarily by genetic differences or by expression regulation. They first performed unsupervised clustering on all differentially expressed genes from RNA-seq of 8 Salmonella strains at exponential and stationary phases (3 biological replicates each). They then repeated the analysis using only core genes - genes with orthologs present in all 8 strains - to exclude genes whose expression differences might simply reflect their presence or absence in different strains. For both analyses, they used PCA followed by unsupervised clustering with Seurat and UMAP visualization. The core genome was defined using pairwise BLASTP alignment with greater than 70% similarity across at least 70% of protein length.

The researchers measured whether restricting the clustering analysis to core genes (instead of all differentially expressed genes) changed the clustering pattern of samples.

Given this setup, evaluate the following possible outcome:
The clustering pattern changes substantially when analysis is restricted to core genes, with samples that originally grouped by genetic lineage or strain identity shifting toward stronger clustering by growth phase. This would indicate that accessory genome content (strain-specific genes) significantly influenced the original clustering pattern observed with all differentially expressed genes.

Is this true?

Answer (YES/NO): YES